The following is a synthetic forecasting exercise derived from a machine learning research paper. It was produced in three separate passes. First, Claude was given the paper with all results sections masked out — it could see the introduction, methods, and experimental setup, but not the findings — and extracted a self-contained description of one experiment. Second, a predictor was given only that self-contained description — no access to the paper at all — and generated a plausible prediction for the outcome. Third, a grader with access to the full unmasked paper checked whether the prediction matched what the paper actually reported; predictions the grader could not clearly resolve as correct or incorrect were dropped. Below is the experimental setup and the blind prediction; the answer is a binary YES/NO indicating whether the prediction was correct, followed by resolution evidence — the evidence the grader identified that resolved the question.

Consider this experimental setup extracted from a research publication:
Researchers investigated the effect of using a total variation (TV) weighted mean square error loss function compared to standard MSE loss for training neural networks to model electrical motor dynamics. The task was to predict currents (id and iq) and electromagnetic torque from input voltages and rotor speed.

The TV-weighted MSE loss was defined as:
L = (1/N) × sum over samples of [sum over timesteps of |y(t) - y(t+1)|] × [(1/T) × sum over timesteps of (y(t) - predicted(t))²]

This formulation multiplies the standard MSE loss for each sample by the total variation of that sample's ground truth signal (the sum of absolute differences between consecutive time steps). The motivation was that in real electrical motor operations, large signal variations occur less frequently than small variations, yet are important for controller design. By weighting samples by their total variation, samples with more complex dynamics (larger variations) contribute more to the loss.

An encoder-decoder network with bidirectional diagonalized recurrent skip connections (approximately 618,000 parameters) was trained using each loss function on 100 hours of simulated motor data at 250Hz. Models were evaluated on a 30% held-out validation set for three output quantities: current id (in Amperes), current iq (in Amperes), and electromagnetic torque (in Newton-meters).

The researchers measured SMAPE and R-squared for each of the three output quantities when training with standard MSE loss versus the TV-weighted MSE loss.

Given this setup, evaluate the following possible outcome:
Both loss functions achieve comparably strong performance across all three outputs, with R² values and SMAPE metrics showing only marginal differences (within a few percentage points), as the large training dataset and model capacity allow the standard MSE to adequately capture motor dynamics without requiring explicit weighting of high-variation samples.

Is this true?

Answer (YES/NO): NO